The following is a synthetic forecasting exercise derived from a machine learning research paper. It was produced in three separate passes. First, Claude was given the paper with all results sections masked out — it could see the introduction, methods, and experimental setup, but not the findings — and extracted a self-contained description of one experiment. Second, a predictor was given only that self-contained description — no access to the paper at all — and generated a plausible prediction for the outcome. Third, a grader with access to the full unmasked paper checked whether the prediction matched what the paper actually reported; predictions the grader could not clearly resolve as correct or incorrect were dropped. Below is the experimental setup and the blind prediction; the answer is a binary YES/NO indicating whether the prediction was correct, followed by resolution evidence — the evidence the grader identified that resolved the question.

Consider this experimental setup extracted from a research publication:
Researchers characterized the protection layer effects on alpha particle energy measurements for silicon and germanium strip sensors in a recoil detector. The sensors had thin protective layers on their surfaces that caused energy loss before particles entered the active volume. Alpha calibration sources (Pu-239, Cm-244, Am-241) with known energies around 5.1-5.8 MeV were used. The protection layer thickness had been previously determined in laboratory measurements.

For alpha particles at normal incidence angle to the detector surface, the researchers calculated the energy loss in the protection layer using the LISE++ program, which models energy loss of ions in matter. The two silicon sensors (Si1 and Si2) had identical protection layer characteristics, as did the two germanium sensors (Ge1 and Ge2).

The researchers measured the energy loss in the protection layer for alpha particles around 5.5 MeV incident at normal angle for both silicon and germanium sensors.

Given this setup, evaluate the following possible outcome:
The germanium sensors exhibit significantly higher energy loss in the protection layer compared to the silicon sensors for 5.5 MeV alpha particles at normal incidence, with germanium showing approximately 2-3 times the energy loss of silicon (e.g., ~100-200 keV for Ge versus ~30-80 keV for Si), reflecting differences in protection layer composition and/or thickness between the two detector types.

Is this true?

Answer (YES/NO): NO